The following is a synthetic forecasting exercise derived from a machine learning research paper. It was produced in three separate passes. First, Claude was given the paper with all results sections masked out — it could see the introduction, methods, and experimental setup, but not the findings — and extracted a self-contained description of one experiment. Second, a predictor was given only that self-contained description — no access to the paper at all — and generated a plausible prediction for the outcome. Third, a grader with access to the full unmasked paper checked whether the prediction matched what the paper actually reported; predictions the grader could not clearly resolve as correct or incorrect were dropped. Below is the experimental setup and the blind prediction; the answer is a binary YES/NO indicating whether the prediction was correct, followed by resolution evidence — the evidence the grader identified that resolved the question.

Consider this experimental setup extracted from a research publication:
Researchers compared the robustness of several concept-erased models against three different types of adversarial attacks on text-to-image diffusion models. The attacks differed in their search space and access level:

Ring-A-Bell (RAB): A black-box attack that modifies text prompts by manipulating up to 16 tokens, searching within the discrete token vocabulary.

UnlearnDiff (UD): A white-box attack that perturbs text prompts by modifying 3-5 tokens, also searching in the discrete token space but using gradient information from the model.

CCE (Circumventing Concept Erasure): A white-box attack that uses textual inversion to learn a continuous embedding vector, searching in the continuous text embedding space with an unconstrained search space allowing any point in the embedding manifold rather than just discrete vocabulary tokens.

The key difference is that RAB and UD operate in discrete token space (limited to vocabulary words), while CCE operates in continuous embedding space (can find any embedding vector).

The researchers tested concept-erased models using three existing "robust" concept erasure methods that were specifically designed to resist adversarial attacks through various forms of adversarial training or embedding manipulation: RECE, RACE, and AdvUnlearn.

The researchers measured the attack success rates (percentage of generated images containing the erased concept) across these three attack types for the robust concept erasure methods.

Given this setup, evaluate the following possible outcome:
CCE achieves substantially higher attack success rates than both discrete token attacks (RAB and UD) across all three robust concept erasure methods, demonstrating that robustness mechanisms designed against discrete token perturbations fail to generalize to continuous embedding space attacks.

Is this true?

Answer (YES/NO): YES